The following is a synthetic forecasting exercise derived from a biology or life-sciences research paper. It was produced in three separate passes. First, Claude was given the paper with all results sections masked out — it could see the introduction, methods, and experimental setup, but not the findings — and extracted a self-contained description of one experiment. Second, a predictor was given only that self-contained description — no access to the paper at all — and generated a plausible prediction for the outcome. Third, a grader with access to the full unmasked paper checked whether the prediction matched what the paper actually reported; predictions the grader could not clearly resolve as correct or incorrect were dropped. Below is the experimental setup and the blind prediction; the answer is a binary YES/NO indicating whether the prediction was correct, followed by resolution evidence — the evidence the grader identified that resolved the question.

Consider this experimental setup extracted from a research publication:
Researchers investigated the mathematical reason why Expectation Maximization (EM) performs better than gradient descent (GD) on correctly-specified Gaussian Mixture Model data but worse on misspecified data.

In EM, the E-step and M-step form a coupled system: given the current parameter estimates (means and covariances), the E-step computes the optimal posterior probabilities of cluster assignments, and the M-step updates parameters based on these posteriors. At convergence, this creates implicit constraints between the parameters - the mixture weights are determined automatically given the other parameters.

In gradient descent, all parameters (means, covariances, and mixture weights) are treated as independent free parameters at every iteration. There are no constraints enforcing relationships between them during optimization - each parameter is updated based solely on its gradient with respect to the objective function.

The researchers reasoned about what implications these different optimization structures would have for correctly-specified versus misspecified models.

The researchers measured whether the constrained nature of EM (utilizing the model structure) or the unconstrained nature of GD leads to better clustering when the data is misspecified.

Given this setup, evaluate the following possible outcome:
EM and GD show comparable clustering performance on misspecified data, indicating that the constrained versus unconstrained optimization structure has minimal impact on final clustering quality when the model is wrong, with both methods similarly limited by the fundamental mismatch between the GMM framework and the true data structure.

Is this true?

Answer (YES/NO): NO